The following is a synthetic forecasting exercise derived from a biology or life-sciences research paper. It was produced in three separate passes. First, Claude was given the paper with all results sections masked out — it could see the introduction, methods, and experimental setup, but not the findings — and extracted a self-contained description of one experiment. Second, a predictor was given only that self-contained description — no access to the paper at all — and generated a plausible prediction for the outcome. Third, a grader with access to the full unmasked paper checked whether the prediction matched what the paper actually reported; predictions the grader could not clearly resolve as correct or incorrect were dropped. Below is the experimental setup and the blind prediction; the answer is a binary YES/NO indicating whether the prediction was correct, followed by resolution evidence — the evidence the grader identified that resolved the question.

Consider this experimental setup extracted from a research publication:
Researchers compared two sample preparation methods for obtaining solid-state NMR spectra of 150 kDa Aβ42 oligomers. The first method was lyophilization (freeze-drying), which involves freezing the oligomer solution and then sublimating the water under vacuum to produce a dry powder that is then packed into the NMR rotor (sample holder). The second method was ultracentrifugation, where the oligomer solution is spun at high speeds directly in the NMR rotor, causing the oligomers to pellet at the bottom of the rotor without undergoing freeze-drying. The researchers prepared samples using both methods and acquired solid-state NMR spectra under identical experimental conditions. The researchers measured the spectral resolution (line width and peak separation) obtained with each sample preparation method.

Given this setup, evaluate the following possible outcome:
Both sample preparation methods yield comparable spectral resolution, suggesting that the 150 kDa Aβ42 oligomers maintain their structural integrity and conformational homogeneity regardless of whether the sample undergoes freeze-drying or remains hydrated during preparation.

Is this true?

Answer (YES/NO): NO